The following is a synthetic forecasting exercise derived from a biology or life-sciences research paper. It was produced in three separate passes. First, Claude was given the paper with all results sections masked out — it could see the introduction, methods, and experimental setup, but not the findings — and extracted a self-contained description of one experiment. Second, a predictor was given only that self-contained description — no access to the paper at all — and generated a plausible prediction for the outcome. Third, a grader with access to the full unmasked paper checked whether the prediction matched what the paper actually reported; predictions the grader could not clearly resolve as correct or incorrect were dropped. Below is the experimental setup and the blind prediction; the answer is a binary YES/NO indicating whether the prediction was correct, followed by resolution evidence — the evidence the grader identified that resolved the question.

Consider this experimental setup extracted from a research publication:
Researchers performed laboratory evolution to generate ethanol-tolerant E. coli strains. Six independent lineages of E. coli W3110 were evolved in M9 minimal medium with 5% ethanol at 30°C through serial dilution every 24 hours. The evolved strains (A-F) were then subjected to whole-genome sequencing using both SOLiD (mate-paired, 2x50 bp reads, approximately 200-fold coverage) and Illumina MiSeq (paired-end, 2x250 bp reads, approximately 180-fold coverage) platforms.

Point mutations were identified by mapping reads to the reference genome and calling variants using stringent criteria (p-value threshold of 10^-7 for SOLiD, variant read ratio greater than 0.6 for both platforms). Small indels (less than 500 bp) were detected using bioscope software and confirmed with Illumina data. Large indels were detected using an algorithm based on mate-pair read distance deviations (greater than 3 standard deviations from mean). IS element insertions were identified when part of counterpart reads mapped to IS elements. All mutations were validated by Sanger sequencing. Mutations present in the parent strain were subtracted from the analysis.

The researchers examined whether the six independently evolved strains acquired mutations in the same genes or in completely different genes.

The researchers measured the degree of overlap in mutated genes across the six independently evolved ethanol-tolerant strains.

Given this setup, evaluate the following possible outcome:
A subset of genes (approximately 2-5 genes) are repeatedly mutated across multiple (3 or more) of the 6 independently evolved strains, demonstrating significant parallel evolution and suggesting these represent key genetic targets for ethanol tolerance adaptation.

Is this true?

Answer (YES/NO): YES